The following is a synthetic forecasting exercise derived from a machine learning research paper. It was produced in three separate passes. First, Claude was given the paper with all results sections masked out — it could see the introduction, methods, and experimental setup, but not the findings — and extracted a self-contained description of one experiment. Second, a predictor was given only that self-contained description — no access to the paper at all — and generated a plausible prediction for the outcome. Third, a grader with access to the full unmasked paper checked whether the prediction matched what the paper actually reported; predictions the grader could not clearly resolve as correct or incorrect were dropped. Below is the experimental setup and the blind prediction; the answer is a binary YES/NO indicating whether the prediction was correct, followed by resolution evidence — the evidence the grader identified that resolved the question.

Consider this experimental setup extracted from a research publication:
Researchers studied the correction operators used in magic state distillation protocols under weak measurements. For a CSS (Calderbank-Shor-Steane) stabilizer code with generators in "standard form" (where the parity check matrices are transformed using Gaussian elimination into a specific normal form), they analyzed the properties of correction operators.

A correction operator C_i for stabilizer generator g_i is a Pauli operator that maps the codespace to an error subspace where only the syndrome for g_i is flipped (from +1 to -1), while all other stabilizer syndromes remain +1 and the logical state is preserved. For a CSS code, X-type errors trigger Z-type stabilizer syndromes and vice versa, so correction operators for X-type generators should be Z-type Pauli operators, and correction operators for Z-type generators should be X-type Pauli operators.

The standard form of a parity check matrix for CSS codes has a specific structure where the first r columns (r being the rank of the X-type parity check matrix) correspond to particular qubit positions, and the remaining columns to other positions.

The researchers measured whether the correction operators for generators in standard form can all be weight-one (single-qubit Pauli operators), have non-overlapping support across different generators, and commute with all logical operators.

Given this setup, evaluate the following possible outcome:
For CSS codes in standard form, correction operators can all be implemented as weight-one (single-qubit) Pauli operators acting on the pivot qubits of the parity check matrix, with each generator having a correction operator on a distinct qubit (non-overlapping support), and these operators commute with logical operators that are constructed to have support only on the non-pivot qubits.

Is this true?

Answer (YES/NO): YES